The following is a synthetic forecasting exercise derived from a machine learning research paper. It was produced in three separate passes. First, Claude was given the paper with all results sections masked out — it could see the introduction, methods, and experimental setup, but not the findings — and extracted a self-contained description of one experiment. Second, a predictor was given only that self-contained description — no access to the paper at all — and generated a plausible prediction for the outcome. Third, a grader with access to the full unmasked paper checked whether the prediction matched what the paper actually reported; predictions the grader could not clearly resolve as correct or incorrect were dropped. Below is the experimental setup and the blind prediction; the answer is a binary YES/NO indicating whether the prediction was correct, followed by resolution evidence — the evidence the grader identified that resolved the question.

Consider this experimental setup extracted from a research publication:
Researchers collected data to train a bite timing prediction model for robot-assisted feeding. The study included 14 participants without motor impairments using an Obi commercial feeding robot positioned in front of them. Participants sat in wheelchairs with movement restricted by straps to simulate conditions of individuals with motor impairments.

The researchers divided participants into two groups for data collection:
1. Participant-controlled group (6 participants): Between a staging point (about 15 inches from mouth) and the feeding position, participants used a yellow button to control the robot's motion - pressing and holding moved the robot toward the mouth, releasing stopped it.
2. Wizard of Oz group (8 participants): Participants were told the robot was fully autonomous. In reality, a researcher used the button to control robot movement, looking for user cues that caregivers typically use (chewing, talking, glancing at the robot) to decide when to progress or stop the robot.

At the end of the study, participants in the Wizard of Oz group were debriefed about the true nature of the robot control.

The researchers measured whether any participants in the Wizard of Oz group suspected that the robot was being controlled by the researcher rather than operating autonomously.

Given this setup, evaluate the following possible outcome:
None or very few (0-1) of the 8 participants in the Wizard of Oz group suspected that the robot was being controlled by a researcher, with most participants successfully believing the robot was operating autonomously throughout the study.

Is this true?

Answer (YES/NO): YES